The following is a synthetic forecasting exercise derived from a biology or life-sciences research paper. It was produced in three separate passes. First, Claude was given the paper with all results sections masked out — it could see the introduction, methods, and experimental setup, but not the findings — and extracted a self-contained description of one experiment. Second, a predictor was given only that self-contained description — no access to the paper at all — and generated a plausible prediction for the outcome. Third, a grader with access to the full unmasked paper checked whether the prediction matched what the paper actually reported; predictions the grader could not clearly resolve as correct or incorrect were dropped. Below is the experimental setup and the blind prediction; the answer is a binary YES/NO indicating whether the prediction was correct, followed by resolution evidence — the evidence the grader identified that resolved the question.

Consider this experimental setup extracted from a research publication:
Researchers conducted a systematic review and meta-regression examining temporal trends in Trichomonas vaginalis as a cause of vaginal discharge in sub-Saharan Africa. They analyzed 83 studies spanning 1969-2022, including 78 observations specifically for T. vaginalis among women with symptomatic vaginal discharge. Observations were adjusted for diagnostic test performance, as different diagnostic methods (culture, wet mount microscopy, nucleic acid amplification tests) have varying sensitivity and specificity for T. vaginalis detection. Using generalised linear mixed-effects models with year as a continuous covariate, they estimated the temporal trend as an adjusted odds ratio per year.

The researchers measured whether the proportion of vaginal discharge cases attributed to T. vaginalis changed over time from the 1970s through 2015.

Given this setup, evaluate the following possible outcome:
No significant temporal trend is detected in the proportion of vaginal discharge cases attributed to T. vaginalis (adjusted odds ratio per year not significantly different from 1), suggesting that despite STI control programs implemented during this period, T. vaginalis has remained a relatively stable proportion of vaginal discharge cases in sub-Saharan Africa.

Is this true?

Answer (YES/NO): NO